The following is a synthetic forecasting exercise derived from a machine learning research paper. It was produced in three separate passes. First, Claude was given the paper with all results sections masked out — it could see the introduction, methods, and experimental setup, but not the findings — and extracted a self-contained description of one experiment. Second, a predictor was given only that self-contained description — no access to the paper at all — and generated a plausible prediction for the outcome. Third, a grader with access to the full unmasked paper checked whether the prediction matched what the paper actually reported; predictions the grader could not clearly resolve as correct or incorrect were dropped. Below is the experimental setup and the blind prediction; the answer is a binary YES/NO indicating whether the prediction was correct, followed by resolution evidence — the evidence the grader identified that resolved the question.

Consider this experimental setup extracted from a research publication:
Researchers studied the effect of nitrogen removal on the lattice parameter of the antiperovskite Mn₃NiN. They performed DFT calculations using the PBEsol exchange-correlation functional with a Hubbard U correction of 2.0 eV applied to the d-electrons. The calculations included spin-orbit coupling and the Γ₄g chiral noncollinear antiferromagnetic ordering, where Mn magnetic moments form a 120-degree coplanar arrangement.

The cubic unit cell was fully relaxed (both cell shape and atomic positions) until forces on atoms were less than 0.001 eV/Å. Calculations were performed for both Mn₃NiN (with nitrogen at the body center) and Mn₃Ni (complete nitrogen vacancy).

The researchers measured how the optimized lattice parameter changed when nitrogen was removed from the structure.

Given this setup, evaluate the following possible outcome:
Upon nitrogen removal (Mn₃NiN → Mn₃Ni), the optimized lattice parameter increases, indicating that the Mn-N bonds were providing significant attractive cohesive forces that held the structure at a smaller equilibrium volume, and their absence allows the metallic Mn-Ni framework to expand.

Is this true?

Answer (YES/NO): NO